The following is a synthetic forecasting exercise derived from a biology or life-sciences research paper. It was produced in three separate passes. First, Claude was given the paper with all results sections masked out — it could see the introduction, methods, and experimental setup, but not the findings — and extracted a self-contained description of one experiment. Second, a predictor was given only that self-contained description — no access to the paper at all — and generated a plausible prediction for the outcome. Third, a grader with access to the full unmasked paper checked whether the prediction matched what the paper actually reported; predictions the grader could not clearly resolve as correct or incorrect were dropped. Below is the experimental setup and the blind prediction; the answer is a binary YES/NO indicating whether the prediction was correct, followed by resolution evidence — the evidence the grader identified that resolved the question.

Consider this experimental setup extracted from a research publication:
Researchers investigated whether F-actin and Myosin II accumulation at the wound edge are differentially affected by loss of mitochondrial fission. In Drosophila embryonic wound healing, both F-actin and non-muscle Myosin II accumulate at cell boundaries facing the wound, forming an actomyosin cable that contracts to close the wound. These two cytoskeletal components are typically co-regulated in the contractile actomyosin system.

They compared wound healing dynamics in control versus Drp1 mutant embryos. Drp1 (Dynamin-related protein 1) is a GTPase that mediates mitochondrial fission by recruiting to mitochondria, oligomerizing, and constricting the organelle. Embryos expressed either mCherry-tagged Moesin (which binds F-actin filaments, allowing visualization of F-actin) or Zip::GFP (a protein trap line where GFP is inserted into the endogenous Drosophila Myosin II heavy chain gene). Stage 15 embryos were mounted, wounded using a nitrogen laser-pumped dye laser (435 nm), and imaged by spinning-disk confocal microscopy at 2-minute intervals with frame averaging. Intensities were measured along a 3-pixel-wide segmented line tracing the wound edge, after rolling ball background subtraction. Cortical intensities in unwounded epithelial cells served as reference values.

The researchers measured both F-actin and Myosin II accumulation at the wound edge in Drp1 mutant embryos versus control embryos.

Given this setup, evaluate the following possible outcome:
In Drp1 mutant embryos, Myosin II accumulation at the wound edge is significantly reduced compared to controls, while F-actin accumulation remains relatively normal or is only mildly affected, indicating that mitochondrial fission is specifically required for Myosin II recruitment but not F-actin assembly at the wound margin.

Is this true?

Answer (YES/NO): NO